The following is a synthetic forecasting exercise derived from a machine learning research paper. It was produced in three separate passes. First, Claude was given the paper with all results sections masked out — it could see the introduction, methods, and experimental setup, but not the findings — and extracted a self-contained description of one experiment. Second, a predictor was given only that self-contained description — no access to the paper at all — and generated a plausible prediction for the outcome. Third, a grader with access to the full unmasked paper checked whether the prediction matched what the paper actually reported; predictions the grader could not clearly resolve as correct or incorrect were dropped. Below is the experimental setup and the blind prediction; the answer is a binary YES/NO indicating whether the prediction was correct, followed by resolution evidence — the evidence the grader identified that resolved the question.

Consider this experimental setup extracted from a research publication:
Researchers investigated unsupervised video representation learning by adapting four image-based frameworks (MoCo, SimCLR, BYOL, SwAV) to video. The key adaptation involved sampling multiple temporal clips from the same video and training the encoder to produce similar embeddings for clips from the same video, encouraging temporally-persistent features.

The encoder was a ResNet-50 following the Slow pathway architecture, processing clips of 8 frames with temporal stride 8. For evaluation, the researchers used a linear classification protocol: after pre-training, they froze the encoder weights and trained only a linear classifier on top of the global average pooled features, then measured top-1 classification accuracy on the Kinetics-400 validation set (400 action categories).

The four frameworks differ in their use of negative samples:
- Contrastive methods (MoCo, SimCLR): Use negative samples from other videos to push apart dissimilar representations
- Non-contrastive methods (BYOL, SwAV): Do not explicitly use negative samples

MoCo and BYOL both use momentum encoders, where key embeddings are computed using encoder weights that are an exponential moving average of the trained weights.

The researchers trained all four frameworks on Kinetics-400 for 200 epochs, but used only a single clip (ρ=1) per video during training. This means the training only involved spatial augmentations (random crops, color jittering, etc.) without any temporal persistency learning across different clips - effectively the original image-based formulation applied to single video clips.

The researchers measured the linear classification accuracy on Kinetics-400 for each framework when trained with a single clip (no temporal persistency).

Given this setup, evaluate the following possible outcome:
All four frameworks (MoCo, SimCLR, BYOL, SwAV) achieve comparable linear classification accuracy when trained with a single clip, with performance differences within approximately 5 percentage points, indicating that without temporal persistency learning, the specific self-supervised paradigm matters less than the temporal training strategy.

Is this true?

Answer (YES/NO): NO